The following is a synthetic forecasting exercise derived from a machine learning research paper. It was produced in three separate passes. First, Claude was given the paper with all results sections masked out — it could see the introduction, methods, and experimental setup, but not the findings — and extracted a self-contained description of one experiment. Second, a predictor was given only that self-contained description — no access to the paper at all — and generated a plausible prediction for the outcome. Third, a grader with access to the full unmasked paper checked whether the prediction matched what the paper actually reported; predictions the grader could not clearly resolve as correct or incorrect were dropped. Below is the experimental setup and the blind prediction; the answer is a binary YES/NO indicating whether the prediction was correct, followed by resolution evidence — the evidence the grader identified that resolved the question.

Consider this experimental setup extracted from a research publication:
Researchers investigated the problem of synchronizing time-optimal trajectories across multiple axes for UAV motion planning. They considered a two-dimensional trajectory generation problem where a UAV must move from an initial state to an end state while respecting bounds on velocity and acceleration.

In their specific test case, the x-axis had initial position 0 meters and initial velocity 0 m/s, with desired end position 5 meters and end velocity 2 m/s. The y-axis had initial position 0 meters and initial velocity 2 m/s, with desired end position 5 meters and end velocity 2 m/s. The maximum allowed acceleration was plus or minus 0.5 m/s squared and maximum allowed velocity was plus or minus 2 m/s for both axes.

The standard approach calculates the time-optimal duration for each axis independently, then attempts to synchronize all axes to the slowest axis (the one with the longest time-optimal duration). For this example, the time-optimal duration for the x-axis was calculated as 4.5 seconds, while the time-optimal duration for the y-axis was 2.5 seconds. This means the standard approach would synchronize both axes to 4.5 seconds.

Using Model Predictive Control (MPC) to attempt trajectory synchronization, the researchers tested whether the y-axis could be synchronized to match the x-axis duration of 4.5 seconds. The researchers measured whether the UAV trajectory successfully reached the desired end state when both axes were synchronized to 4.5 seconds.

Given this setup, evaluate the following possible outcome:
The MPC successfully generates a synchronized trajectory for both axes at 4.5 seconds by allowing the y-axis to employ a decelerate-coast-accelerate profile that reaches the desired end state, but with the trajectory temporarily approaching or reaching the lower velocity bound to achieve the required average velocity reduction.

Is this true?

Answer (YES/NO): NO